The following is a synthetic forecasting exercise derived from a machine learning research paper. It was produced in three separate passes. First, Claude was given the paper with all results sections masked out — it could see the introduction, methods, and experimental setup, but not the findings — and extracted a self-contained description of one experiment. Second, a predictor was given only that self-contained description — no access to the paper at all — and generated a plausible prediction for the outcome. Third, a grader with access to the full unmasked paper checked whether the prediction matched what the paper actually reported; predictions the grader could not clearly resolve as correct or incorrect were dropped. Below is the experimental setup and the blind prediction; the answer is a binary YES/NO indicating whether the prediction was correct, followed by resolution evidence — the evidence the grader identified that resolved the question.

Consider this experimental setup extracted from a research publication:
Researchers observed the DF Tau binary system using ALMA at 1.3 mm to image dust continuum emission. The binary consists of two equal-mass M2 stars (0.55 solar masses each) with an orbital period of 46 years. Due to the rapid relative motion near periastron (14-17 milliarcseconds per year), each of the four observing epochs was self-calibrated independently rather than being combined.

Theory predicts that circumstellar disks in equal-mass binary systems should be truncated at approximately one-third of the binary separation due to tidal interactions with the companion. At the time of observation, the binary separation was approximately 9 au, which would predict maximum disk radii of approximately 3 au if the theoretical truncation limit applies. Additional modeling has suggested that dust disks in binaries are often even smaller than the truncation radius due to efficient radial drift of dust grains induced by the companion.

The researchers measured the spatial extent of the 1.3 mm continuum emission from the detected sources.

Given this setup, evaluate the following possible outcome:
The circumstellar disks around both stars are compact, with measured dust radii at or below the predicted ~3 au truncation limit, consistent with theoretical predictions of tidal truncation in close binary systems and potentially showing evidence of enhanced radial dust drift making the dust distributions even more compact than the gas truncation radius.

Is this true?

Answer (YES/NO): YES